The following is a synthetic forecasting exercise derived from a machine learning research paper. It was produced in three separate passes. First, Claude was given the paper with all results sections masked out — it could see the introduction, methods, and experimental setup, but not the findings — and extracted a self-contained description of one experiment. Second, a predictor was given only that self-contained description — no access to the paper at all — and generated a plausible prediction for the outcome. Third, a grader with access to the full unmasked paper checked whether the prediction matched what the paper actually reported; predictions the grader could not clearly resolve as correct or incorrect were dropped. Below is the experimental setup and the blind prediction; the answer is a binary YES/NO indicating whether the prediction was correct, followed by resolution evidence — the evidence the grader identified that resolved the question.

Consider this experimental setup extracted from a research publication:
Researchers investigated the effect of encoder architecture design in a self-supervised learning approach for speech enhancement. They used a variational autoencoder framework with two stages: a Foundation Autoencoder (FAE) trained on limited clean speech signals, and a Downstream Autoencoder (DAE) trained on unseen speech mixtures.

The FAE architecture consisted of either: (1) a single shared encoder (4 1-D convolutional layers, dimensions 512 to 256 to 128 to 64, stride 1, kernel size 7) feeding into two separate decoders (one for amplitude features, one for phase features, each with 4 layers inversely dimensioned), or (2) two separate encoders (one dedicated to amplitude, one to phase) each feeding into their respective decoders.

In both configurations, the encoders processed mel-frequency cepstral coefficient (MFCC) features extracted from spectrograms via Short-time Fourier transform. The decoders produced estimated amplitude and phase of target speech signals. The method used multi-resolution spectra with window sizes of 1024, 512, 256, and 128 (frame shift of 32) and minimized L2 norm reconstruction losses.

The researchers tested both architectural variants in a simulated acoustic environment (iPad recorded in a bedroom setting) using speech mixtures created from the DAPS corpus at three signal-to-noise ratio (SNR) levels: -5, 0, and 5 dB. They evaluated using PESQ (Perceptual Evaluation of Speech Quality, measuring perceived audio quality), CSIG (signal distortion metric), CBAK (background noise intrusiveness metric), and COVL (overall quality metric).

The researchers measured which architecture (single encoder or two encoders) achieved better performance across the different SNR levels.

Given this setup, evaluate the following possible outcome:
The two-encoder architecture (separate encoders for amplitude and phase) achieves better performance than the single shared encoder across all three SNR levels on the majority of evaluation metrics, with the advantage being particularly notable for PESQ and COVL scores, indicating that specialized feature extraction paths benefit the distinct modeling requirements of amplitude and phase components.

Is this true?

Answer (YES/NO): NO